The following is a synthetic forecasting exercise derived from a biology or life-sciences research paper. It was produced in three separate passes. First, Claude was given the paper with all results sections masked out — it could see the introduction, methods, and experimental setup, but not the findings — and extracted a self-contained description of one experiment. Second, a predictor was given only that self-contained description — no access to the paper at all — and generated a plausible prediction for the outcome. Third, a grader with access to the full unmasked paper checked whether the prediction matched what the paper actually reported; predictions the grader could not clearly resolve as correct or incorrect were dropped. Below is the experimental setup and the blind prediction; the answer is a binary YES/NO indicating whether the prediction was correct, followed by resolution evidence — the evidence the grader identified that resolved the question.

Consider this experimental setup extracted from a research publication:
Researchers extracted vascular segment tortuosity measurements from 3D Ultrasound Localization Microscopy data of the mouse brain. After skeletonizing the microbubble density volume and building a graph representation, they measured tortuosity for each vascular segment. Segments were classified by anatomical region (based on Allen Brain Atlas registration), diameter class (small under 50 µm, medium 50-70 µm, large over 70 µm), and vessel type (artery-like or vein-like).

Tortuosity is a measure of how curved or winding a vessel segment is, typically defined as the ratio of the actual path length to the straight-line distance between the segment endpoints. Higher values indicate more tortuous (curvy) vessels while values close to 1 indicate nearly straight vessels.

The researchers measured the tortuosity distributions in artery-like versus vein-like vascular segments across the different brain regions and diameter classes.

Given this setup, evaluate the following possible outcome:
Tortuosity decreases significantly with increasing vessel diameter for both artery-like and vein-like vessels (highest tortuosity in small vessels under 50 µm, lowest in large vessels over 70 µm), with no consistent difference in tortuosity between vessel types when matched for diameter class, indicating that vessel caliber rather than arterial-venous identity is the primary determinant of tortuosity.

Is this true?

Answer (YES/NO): NO